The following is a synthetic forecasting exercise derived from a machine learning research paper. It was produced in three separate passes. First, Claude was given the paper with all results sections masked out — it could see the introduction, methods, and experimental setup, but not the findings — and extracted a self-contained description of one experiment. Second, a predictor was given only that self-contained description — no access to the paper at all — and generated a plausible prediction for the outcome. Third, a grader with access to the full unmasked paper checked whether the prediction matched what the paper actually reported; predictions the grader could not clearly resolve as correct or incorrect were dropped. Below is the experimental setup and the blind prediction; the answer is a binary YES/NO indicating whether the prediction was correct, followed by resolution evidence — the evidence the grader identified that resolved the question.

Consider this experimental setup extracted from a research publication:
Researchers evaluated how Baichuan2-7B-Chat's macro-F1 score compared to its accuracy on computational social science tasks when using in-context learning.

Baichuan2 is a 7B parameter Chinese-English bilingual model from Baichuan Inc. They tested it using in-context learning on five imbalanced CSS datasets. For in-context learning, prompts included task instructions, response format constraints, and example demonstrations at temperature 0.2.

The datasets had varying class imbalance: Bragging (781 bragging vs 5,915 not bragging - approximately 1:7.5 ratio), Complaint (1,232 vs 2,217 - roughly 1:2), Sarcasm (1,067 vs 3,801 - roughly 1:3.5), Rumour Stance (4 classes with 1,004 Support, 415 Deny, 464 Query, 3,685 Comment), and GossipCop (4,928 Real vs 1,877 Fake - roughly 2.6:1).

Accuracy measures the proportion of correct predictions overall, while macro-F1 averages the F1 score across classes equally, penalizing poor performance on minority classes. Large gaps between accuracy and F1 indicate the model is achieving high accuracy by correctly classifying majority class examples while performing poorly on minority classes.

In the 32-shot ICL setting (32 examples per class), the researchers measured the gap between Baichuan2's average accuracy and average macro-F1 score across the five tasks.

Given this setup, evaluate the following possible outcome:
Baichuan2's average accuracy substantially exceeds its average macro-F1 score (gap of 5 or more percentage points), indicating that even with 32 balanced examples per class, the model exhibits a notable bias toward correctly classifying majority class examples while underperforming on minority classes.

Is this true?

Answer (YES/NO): YES